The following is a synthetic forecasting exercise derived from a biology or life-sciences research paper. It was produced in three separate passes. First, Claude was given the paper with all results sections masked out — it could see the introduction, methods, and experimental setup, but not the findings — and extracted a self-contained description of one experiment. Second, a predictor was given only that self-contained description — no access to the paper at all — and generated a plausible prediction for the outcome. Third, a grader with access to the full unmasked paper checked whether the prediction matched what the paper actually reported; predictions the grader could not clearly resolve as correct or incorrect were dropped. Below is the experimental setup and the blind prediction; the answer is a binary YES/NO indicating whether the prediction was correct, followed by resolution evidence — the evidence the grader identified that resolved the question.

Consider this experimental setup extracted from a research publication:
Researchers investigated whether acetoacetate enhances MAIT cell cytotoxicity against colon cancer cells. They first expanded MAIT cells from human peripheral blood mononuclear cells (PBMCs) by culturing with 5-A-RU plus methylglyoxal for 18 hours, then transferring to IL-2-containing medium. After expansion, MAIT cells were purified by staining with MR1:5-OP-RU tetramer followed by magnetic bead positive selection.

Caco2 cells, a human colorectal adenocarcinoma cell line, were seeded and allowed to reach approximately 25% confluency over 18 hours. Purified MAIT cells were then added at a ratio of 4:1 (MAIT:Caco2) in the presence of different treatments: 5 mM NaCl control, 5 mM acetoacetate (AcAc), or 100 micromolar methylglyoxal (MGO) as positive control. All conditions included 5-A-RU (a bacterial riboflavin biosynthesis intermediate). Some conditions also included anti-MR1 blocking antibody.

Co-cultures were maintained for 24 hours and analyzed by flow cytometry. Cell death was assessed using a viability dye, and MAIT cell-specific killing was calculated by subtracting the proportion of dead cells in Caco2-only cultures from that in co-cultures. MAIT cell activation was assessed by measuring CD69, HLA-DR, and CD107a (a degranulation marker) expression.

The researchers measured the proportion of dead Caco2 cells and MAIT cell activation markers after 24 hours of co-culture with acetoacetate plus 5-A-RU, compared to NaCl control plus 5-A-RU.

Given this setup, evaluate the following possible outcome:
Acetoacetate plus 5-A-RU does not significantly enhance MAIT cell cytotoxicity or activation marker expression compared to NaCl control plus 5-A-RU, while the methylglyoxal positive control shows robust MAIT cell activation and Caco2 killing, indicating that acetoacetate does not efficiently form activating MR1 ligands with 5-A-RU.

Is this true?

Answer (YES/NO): NO